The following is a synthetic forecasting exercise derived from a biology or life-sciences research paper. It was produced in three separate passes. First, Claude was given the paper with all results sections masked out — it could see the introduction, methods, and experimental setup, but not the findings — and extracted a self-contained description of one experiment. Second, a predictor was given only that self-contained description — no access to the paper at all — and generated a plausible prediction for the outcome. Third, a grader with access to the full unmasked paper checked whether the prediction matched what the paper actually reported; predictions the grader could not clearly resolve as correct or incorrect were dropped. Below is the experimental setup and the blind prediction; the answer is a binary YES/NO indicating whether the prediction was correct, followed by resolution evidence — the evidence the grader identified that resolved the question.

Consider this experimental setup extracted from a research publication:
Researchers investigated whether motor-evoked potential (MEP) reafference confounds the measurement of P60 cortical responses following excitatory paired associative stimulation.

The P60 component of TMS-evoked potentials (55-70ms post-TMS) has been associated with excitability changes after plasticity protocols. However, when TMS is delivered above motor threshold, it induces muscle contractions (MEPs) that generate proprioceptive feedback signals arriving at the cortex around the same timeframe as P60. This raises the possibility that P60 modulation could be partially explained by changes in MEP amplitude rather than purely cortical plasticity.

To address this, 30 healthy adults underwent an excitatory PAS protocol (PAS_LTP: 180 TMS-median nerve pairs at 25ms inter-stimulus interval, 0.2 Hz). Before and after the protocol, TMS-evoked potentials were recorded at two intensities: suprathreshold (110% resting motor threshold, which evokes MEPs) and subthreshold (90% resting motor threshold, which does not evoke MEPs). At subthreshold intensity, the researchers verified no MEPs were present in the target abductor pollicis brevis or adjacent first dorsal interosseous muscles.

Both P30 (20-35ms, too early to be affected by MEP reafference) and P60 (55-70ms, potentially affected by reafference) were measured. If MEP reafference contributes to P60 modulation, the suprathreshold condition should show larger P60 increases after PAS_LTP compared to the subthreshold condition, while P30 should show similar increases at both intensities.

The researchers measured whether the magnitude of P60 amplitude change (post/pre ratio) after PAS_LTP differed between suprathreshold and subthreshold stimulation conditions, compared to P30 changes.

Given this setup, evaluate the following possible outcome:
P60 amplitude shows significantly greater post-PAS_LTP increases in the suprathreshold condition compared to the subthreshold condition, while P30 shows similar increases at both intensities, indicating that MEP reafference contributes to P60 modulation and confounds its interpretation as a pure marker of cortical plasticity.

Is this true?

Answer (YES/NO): NO